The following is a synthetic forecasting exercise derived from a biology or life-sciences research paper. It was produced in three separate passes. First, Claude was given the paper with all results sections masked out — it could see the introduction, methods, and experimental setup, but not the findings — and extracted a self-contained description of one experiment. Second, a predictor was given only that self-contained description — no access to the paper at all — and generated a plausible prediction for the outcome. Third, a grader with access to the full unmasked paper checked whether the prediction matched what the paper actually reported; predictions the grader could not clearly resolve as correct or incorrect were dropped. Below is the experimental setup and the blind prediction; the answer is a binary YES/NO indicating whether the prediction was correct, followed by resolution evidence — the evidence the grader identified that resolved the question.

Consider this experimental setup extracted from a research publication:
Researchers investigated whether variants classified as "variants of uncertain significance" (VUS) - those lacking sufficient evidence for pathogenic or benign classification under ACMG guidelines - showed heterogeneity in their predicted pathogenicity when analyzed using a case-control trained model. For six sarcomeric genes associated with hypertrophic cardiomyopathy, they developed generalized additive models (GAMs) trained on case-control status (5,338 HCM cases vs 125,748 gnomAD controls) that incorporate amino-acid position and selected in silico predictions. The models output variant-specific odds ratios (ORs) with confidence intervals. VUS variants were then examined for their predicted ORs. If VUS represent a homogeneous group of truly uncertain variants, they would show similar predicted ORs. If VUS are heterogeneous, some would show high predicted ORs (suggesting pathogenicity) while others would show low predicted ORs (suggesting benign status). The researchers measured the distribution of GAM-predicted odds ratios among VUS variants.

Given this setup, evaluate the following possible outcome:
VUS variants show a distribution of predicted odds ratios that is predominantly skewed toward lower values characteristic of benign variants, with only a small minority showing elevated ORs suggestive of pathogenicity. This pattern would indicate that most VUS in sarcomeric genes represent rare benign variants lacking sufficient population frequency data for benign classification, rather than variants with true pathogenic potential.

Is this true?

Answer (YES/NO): NO